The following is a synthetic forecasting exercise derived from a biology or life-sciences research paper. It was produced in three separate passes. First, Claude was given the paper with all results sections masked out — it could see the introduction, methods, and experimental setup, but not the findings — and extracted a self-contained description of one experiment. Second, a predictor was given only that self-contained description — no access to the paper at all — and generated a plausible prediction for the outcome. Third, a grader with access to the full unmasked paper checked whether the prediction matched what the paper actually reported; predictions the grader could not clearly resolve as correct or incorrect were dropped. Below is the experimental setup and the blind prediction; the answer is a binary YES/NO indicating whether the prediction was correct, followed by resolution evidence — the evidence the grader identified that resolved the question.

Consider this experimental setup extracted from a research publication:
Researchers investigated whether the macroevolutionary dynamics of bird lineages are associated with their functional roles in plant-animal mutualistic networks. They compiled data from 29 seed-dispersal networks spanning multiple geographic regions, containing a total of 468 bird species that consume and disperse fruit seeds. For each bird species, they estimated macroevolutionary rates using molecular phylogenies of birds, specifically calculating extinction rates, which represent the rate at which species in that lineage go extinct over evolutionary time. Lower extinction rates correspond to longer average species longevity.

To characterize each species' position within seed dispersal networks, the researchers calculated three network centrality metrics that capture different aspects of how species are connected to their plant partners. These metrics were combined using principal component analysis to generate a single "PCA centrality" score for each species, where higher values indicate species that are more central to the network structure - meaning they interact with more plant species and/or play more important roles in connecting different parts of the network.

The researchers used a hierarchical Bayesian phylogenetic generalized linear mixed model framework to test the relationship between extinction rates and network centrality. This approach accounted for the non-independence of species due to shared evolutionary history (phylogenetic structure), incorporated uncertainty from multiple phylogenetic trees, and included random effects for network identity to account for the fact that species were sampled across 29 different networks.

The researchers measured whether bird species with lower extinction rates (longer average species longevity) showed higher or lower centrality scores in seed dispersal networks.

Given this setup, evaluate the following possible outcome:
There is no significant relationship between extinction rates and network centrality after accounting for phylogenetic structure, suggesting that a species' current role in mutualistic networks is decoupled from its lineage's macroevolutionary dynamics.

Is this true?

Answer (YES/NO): NO